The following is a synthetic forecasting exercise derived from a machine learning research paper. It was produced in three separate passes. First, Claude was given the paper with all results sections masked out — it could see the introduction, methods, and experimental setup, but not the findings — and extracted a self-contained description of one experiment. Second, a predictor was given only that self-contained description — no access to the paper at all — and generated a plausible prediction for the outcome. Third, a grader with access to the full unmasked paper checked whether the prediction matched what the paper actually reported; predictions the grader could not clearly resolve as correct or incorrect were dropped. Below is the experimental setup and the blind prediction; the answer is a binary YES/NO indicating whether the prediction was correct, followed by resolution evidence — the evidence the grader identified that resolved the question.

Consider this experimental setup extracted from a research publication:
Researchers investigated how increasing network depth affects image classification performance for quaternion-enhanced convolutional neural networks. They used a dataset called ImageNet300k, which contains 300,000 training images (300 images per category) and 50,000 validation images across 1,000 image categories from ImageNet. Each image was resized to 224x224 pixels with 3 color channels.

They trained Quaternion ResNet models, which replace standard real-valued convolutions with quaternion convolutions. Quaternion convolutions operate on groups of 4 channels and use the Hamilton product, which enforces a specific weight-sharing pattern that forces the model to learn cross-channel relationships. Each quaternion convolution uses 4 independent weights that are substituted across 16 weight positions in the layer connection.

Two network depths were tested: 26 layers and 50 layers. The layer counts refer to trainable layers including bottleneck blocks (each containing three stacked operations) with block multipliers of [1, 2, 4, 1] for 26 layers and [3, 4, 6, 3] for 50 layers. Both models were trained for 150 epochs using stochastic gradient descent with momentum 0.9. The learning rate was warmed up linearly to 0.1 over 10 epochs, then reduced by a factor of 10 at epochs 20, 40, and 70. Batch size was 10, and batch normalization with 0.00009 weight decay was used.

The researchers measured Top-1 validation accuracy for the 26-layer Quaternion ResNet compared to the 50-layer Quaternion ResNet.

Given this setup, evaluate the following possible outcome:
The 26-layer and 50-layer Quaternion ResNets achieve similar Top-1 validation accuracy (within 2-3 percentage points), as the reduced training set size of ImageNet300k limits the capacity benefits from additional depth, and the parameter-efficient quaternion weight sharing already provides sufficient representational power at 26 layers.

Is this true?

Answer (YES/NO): YES